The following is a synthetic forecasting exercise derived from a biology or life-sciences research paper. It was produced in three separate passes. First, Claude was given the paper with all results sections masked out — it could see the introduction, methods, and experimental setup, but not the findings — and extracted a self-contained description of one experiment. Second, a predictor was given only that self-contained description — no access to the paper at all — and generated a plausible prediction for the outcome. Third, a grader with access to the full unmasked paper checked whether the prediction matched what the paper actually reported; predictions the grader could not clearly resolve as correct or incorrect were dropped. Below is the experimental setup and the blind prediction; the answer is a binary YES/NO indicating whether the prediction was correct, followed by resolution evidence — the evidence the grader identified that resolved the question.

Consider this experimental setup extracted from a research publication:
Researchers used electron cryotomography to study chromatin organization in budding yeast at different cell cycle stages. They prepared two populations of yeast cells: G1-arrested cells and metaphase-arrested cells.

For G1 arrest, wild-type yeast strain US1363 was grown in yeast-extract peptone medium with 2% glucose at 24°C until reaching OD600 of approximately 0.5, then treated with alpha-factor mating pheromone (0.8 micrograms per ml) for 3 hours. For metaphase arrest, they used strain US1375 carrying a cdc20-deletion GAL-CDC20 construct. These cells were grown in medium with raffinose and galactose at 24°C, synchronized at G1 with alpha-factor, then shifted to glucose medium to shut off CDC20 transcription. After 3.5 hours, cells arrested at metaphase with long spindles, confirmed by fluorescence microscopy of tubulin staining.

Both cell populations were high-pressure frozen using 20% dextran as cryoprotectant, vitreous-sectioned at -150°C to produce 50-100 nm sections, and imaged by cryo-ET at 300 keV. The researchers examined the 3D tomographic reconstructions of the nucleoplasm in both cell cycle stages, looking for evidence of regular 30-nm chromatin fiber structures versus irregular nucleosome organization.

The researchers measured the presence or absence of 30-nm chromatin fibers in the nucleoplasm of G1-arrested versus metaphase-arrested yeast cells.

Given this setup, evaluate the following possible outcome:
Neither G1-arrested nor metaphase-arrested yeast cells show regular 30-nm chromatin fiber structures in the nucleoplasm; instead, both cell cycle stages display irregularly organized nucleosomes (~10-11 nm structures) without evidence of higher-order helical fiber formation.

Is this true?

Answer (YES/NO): YES